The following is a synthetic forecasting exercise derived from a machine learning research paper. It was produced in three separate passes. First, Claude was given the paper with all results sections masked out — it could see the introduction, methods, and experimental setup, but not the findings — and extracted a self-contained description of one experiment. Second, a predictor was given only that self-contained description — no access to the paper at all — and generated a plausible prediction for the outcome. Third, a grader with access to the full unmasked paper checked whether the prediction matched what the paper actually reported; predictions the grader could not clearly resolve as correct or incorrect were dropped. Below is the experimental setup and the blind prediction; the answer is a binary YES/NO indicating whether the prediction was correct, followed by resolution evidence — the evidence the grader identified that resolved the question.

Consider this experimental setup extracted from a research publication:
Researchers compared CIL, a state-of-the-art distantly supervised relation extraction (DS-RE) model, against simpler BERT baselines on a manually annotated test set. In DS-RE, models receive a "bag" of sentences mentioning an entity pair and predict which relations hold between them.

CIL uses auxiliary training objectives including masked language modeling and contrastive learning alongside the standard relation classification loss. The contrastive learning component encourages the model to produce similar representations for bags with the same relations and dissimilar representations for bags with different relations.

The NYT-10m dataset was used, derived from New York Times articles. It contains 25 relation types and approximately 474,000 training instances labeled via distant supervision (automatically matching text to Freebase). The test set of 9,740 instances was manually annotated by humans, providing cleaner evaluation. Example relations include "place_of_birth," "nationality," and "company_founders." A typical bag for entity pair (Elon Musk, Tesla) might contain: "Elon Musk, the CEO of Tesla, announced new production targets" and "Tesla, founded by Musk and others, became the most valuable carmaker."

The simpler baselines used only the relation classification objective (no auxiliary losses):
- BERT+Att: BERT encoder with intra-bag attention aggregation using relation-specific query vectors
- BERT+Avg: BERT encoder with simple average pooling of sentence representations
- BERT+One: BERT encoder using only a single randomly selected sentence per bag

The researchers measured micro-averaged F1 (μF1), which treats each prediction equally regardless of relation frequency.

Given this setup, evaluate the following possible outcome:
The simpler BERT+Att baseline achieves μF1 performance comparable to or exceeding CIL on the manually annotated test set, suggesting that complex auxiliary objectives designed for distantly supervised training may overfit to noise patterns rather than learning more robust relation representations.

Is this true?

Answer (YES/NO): NO